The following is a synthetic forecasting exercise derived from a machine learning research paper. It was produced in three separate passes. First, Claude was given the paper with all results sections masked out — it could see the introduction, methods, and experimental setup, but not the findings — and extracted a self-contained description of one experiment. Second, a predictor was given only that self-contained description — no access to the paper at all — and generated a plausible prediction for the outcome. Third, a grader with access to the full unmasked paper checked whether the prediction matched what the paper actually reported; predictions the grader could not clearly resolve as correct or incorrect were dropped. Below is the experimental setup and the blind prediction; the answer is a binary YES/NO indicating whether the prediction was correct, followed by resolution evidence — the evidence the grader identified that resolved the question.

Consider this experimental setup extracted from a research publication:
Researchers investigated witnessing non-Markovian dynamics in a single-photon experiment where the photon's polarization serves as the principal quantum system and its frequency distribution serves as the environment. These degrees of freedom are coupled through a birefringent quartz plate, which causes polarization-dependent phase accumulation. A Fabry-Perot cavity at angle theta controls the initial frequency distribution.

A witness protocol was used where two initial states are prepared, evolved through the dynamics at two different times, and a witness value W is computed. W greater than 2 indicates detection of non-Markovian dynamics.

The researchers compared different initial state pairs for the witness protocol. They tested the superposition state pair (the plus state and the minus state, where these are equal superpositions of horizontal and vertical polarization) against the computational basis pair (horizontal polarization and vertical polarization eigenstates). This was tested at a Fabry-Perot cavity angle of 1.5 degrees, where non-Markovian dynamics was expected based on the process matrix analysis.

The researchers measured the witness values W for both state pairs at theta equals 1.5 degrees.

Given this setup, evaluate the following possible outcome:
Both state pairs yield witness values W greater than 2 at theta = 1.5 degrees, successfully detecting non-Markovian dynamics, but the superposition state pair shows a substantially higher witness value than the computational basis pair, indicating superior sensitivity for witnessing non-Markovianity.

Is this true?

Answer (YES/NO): NO